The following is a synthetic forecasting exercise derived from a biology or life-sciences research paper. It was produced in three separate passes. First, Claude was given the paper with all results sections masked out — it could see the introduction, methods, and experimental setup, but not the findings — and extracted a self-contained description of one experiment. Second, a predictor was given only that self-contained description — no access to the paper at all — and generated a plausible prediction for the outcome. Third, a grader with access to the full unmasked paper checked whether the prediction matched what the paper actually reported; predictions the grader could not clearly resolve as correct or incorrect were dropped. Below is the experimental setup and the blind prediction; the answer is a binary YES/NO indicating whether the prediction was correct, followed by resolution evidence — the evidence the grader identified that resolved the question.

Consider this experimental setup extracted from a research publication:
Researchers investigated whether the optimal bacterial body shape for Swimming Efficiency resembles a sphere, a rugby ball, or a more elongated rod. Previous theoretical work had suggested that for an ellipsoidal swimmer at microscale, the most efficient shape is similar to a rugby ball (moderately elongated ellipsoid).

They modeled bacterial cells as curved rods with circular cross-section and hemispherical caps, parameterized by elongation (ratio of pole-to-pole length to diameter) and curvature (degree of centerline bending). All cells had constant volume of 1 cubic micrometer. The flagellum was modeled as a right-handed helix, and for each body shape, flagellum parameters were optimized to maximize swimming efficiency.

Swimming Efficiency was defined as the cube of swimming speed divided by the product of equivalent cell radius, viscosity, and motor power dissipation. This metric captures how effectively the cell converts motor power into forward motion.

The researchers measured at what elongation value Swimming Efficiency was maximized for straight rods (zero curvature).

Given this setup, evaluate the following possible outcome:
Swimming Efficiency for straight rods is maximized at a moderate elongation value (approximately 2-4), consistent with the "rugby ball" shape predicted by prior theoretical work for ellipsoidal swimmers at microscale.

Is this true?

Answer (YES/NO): NO